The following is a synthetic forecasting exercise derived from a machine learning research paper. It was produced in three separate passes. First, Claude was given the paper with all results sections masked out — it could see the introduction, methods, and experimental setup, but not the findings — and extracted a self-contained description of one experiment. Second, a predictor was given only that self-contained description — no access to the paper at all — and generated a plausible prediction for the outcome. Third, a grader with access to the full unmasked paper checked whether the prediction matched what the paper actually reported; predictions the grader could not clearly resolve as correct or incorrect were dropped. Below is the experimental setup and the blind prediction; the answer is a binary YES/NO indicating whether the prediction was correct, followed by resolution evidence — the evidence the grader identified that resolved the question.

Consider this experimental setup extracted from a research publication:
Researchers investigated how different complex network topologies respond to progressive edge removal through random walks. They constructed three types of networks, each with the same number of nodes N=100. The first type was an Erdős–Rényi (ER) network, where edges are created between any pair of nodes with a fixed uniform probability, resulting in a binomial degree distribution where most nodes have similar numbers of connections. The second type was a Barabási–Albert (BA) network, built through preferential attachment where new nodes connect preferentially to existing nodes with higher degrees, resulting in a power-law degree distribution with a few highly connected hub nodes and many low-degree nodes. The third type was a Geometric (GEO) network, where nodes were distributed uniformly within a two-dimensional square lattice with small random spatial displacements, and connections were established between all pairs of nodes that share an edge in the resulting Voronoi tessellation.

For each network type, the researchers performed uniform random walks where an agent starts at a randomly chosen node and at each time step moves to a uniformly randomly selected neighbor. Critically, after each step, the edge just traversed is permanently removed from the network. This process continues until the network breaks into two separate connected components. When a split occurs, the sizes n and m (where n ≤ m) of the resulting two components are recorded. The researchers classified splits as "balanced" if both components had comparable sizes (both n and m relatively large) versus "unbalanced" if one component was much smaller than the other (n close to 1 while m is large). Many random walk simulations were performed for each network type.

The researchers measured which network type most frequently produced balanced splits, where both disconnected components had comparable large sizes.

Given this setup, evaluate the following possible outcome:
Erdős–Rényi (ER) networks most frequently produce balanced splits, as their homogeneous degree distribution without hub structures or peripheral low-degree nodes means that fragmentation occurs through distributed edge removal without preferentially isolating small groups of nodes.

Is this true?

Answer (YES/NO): NO